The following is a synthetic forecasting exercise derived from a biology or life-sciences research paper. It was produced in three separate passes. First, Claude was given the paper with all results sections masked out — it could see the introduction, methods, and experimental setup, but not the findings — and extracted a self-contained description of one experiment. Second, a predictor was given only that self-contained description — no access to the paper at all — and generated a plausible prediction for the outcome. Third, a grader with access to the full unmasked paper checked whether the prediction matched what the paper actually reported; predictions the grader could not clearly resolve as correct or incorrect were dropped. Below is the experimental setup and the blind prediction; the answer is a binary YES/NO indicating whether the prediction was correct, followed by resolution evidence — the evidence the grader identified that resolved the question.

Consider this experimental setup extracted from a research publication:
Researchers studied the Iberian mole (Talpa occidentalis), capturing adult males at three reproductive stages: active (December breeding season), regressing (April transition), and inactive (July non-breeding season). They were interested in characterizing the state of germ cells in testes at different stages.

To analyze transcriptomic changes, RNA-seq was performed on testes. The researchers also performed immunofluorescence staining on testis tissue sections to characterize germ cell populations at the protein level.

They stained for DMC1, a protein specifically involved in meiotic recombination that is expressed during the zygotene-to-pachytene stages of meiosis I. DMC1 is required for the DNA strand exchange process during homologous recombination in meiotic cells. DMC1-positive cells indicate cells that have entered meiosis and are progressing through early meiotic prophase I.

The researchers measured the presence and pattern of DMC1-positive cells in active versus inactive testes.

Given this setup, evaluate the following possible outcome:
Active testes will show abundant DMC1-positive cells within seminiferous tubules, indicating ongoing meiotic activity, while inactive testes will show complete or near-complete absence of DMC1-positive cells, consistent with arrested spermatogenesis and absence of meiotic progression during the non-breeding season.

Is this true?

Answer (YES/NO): NO